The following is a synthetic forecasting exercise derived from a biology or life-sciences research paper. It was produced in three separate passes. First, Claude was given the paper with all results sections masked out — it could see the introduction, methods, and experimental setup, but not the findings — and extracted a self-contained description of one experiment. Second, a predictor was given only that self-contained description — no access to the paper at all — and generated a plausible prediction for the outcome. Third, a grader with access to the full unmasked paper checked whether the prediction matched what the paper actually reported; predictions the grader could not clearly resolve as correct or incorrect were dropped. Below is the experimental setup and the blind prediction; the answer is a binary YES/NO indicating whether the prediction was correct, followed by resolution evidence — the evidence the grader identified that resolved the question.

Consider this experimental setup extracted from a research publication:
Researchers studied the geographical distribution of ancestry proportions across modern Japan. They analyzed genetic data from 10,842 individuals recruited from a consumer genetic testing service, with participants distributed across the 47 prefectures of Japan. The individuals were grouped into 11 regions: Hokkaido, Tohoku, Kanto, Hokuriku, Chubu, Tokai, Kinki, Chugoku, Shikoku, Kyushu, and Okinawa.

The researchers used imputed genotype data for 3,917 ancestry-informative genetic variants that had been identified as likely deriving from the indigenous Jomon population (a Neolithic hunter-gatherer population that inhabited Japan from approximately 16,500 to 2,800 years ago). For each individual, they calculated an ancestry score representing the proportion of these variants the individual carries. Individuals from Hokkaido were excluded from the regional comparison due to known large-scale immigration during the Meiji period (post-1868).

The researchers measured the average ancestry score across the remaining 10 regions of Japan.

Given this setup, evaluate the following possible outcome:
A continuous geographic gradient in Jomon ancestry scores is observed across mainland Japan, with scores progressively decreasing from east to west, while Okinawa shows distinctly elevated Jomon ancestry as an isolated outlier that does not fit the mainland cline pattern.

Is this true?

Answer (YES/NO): NO